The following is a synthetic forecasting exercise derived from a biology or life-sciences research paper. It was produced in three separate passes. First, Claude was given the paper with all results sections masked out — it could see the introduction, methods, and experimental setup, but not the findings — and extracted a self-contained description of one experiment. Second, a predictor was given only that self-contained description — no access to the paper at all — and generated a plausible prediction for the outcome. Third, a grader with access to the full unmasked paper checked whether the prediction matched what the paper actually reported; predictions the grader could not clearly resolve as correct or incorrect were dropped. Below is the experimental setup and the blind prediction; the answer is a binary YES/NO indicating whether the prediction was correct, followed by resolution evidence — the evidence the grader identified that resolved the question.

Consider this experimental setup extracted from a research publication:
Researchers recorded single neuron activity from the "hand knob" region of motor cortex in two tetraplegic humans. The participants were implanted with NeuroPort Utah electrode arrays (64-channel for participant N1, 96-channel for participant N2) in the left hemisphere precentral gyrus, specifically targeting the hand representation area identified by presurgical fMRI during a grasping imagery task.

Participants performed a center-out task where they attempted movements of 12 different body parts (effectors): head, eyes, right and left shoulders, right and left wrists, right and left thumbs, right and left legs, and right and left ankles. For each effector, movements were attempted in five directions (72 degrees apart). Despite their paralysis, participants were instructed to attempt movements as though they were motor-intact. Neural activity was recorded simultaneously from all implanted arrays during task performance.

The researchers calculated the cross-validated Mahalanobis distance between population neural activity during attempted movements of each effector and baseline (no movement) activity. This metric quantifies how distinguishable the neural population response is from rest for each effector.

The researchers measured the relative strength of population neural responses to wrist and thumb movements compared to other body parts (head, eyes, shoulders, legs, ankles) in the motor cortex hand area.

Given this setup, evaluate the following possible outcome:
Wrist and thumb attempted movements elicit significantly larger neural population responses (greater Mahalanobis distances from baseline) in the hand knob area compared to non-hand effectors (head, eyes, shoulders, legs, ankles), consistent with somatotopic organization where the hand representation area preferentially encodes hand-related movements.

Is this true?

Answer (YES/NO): YES